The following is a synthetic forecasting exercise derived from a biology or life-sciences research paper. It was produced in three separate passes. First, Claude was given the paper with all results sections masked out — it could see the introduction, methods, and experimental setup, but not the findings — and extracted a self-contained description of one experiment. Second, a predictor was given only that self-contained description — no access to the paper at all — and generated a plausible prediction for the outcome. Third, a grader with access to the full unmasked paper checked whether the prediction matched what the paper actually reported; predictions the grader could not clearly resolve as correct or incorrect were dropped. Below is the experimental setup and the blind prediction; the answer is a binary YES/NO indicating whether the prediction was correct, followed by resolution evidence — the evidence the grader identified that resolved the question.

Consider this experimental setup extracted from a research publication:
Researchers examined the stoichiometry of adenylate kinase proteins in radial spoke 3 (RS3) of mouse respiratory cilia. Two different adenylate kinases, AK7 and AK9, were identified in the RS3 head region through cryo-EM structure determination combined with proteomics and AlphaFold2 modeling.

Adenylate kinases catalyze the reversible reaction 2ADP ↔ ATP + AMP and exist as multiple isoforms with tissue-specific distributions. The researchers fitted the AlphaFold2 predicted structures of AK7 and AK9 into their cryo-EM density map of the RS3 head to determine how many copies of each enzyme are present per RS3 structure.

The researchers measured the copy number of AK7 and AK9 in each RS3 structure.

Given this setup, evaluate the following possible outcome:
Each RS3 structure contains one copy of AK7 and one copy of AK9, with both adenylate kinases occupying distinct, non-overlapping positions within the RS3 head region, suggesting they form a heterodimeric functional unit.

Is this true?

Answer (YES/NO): NO